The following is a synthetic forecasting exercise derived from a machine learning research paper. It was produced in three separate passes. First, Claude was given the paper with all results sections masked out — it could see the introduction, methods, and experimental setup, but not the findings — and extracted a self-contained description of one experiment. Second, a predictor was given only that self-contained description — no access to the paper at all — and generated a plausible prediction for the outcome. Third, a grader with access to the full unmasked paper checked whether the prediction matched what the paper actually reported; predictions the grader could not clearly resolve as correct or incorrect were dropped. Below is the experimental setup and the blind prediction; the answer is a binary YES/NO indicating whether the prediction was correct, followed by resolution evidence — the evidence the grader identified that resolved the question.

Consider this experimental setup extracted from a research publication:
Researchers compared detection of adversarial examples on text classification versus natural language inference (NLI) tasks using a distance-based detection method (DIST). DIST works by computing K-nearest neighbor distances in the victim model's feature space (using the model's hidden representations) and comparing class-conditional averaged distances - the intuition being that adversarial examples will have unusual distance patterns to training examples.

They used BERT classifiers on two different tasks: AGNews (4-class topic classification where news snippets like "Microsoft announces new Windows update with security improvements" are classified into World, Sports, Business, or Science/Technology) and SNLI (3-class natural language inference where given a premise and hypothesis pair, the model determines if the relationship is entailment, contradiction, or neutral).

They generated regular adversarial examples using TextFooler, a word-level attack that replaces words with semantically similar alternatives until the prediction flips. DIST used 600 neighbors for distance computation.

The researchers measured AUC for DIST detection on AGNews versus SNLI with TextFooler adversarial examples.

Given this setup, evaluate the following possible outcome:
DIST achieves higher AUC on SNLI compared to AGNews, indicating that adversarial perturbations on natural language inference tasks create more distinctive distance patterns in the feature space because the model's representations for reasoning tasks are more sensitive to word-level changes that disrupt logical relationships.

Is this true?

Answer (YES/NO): NO